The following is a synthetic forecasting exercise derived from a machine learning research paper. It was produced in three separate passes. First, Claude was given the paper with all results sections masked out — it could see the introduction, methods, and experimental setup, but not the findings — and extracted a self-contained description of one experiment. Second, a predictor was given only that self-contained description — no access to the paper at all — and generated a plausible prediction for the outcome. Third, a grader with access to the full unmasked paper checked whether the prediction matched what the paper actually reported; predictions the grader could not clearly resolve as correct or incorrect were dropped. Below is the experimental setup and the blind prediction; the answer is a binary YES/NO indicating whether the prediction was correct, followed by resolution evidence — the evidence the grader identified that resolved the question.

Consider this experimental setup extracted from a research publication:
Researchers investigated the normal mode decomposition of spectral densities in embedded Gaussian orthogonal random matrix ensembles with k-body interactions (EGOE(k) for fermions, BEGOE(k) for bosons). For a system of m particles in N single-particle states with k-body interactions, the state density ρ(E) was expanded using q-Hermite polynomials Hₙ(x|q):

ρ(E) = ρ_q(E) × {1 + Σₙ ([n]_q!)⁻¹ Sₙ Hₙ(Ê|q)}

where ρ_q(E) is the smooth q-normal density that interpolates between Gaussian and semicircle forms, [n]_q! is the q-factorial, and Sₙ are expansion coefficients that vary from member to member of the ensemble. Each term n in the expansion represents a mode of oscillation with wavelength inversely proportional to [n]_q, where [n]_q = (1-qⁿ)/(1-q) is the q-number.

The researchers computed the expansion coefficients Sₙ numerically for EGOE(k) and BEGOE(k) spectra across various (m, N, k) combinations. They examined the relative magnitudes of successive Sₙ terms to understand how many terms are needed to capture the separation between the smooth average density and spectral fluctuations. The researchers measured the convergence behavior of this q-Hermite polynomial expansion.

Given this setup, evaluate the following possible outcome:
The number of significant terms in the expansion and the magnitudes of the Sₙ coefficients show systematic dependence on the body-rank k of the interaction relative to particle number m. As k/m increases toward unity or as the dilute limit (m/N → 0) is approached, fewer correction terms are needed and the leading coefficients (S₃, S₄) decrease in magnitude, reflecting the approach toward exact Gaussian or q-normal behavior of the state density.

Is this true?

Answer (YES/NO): YES